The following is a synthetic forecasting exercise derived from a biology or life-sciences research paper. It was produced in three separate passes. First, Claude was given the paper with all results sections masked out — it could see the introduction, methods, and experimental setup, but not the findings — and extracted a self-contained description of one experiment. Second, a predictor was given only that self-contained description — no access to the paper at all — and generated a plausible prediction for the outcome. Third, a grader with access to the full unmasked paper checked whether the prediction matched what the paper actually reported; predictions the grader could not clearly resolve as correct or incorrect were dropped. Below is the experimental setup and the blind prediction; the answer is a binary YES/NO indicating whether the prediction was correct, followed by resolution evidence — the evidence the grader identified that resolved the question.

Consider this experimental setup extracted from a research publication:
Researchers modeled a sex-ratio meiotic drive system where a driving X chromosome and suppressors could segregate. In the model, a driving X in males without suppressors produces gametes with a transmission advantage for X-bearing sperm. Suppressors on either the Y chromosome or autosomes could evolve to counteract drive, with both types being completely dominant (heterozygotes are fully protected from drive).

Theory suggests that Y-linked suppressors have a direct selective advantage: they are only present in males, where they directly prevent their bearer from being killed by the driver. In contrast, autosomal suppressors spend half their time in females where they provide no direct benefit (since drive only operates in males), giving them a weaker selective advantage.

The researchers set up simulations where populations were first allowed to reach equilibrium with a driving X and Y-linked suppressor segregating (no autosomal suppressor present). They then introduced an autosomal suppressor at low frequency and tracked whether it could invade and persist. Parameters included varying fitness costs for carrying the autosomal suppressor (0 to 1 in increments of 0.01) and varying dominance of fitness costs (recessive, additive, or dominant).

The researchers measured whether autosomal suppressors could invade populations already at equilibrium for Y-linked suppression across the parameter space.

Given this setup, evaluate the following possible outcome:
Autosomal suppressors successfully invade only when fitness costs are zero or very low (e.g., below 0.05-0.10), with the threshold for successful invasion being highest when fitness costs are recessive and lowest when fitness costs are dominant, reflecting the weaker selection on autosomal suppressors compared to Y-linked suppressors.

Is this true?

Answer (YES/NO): NO